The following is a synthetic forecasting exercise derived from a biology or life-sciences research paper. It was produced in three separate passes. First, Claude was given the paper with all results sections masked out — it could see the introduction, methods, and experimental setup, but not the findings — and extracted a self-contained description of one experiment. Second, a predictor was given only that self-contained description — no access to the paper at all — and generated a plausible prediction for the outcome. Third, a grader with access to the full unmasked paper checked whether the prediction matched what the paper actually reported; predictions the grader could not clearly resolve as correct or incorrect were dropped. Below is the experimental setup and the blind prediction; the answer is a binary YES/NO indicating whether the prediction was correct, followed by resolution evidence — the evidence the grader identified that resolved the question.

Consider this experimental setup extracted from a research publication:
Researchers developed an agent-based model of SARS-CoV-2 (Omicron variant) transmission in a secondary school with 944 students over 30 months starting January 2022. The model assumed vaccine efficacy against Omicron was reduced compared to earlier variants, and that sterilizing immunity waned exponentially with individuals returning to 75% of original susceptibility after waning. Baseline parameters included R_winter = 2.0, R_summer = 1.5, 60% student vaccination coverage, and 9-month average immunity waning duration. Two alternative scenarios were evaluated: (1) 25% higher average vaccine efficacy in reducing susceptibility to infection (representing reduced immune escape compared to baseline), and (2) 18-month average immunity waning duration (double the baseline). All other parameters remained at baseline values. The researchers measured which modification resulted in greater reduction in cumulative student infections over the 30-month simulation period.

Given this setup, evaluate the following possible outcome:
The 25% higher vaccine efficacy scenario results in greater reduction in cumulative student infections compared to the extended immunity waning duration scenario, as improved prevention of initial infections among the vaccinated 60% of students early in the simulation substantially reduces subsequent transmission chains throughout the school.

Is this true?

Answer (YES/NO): NO